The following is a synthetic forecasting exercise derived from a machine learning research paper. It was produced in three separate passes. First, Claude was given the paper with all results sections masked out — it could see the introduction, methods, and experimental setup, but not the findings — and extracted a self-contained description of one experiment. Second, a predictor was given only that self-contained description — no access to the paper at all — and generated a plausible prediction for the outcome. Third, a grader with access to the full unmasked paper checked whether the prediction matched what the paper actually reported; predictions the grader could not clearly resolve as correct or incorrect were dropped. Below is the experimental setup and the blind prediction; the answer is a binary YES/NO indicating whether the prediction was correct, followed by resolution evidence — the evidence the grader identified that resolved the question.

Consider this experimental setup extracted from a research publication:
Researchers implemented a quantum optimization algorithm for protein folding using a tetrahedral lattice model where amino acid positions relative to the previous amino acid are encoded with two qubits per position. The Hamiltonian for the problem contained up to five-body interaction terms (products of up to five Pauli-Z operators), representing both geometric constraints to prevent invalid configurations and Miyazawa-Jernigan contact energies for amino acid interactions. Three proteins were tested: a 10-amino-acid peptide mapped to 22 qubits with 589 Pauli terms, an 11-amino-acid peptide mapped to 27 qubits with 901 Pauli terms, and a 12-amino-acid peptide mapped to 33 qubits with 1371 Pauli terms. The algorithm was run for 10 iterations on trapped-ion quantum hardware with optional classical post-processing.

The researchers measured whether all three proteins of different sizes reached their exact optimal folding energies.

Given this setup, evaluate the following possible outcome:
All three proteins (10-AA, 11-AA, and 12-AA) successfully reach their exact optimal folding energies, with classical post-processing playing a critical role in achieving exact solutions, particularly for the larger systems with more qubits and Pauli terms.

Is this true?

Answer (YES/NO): YES